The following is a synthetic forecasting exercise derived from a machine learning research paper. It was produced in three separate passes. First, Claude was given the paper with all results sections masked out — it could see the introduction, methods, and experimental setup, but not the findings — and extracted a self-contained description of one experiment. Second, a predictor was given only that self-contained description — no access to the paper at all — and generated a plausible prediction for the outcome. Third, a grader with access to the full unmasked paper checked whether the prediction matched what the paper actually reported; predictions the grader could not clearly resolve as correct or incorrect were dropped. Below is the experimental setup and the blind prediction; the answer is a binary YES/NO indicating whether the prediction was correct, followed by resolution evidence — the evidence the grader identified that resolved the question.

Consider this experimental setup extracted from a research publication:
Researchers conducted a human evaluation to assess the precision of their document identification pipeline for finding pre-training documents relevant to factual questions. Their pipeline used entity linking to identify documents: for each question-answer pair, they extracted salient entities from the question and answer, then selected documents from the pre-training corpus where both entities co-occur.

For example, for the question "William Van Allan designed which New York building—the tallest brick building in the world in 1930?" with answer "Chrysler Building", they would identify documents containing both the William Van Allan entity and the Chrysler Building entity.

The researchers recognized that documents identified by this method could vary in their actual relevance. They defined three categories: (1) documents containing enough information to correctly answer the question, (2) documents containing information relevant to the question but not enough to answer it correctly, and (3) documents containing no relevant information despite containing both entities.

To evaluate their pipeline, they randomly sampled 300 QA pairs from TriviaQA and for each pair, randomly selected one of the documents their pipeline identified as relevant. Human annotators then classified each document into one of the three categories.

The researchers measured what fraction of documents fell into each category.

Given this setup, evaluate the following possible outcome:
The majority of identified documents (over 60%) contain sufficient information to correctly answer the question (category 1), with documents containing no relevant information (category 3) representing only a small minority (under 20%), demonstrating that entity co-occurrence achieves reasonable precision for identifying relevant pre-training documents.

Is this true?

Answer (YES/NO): NO